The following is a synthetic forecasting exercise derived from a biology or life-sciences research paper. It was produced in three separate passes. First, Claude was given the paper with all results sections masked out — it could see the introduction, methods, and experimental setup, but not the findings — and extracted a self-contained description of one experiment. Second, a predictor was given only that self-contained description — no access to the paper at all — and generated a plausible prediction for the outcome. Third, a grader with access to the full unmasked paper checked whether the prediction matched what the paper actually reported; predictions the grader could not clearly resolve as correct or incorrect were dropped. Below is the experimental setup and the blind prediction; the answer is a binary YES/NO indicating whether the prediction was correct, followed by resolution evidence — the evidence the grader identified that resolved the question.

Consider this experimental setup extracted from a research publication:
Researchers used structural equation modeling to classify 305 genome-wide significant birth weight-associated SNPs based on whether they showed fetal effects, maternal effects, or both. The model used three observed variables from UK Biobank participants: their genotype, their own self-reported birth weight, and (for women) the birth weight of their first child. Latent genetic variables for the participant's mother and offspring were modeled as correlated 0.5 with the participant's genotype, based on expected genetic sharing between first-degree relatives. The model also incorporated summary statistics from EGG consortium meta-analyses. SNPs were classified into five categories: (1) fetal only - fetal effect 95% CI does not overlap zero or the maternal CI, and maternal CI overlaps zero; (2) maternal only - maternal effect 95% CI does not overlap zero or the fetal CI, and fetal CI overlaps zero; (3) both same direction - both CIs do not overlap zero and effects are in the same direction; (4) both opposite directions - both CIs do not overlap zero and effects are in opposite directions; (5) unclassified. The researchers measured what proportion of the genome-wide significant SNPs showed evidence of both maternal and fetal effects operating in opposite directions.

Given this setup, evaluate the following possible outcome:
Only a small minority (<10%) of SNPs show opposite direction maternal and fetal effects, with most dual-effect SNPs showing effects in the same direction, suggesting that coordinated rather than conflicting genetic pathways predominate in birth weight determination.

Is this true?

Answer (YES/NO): YES